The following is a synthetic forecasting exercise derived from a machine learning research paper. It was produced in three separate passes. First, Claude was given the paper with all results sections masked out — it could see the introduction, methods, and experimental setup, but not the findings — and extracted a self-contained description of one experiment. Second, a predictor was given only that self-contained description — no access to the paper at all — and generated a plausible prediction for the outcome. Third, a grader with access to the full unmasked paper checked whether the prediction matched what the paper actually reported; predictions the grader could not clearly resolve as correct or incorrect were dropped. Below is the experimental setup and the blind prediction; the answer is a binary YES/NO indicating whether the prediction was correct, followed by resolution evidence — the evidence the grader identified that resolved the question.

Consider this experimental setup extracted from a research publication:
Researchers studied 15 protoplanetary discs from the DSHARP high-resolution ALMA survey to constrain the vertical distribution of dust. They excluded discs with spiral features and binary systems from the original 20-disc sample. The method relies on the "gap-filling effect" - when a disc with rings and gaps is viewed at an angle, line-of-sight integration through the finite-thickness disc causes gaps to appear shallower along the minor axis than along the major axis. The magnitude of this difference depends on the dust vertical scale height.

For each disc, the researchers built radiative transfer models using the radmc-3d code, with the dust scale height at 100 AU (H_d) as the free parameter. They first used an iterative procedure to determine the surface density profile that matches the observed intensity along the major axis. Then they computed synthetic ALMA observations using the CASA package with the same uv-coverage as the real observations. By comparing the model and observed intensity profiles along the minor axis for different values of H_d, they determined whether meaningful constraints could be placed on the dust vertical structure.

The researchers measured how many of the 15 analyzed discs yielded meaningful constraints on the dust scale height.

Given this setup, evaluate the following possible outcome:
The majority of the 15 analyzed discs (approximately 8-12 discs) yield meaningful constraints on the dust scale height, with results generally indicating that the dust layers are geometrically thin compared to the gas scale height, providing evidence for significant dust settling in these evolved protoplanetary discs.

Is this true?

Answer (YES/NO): NO